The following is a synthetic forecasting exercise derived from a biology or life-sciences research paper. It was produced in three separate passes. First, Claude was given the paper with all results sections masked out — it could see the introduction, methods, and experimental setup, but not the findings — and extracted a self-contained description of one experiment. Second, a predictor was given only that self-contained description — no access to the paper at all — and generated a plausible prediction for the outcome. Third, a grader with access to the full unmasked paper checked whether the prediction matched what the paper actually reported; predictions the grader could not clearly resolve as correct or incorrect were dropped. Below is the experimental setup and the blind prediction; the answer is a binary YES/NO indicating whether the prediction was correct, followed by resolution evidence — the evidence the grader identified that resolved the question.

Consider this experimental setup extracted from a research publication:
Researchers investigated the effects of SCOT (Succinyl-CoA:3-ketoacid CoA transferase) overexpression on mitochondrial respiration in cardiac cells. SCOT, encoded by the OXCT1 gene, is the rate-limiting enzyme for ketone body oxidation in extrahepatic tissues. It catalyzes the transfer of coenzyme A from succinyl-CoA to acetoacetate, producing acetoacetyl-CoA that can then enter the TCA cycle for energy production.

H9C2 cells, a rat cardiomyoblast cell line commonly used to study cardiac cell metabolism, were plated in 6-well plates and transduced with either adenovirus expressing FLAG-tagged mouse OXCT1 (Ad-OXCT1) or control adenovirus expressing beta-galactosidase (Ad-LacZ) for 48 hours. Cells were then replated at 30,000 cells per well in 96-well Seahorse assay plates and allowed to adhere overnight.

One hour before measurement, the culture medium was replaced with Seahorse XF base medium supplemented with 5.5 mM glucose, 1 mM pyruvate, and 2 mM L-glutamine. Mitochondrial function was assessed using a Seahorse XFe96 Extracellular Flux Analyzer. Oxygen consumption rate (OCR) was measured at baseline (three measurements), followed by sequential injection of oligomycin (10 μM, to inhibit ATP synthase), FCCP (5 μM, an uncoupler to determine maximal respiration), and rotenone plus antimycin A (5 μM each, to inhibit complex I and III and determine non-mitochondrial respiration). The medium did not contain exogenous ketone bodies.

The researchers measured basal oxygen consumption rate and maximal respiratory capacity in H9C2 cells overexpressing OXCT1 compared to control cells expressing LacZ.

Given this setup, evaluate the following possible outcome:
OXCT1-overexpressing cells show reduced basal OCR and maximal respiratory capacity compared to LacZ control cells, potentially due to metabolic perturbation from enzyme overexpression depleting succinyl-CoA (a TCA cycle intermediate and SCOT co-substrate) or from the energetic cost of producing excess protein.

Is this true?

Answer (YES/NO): NO